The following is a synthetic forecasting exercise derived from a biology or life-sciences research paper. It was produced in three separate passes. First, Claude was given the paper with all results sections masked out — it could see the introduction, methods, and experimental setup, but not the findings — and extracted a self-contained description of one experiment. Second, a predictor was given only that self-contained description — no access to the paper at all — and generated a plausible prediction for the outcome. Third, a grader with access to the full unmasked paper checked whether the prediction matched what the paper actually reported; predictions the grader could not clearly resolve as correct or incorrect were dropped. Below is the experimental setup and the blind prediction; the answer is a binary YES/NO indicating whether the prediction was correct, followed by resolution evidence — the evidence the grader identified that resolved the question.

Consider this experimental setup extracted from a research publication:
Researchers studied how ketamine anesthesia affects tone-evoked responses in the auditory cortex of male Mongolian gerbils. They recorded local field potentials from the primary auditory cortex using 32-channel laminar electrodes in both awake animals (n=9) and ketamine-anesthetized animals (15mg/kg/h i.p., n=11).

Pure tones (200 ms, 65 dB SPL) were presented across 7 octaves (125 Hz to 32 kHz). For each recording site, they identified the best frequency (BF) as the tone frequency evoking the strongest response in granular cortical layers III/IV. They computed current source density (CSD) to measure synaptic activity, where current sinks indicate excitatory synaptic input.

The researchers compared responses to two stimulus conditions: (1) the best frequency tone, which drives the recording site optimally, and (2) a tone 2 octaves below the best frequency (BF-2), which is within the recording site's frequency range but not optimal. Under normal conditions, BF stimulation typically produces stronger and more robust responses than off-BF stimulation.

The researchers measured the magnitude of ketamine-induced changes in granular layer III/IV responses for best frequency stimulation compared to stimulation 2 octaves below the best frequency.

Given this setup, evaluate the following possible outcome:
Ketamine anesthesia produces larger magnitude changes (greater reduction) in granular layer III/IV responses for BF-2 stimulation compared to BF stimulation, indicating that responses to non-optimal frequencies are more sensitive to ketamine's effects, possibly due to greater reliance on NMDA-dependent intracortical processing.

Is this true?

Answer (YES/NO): NO